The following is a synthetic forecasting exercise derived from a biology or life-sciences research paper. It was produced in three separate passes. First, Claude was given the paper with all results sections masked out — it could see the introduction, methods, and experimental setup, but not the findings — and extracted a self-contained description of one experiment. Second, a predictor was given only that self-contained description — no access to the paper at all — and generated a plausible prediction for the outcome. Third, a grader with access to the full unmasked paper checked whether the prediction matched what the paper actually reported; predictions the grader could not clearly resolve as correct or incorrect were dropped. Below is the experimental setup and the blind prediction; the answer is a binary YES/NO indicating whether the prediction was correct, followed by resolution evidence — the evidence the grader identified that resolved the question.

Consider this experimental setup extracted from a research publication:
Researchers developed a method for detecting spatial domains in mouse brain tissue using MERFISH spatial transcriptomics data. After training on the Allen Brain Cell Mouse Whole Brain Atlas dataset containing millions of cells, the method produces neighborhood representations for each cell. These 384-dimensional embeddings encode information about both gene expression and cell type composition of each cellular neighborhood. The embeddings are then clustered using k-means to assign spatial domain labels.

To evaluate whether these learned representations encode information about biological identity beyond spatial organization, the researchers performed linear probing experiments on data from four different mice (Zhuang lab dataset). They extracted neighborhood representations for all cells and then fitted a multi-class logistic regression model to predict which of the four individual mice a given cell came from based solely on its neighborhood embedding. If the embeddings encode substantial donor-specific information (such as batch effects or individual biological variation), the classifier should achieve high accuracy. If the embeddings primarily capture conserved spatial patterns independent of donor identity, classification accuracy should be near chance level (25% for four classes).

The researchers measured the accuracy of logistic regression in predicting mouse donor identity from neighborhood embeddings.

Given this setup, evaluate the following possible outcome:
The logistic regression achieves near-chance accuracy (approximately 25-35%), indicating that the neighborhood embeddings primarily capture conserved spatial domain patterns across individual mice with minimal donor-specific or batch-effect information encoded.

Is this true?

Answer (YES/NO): NO